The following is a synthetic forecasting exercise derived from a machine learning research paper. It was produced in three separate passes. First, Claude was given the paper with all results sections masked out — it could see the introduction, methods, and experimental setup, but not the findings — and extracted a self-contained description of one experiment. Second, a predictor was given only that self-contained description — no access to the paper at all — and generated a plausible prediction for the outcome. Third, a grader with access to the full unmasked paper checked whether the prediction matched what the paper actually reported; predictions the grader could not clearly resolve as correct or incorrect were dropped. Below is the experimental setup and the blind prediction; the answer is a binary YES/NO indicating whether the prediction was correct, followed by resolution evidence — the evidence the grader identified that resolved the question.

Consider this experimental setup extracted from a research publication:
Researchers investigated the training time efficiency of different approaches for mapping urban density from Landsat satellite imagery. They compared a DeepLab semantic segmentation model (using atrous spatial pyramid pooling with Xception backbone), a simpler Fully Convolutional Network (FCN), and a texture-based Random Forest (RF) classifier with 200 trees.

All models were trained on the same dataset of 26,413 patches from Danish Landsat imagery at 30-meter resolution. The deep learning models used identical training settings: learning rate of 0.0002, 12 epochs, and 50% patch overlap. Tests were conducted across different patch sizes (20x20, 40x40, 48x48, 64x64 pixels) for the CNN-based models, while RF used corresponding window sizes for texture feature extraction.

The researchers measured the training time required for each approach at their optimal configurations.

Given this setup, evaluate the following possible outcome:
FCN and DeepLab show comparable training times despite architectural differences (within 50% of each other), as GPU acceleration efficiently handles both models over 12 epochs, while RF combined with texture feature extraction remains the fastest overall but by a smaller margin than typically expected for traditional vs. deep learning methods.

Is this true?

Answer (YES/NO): NO